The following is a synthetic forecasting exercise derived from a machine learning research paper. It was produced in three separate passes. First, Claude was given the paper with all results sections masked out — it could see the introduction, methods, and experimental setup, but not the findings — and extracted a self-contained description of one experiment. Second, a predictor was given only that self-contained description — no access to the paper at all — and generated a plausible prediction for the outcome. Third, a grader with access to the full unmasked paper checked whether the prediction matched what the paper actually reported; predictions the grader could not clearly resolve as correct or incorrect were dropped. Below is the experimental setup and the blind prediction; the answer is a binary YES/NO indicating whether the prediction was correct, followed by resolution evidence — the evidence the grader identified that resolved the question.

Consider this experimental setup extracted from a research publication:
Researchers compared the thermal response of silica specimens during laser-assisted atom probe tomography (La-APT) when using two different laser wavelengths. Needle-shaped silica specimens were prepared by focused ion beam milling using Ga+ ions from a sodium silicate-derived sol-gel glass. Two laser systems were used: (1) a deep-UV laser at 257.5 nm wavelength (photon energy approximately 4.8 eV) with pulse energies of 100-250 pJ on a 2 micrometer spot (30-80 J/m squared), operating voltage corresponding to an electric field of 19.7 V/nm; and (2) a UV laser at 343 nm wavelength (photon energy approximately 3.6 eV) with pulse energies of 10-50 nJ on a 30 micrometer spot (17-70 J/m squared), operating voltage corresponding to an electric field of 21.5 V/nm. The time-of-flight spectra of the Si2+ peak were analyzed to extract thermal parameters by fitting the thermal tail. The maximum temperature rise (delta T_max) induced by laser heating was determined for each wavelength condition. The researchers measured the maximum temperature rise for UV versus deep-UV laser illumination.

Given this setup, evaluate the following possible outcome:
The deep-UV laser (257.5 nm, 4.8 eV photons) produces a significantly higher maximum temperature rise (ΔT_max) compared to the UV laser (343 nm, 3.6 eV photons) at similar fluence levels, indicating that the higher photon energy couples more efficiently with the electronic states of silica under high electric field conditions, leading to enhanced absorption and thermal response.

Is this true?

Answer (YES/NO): NO